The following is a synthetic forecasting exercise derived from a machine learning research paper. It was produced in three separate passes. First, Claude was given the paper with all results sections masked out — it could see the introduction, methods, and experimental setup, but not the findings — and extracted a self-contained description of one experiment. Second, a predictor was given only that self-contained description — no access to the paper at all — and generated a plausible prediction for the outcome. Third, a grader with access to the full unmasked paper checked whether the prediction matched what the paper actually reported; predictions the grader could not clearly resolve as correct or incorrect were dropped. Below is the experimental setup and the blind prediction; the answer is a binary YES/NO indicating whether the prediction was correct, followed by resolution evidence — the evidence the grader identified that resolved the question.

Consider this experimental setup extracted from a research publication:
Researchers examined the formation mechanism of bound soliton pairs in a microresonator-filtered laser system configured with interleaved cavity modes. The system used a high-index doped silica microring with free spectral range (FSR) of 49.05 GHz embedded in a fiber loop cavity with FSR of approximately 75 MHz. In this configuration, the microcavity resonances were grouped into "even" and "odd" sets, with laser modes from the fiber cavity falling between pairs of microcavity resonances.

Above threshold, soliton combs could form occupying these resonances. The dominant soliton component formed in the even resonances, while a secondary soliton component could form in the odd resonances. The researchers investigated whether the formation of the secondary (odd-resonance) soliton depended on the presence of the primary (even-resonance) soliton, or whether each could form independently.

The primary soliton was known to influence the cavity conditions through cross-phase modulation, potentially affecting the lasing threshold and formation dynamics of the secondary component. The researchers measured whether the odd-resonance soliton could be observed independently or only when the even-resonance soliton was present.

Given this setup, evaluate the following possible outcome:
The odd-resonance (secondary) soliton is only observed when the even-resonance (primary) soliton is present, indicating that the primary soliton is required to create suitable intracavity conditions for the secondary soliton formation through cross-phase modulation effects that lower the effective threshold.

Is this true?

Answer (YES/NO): NO